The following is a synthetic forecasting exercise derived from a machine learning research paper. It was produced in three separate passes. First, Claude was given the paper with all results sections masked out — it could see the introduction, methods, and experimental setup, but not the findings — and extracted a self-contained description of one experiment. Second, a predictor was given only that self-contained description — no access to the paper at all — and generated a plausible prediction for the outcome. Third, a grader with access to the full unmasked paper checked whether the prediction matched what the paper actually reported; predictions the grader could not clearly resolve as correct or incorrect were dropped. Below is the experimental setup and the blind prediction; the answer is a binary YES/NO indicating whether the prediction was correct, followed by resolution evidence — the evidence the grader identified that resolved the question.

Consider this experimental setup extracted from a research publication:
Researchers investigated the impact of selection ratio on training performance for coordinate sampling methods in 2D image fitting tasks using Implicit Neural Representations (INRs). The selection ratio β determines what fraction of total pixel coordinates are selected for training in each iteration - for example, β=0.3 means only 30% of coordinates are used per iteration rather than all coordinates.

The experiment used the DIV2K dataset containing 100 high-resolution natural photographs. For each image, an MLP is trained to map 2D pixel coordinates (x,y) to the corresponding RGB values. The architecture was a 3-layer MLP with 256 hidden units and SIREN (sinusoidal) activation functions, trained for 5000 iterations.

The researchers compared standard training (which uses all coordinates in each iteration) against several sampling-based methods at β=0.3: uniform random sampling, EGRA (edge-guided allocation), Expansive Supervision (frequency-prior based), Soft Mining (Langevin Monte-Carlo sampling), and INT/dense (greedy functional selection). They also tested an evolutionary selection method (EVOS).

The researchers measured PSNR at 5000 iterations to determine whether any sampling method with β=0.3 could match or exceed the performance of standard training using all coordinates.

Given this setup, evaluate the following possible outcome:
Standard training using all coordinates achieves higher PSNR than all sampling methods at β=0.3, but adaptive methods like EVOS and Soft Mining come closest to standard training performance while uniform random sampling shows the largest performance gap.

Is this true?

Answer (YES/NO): NO